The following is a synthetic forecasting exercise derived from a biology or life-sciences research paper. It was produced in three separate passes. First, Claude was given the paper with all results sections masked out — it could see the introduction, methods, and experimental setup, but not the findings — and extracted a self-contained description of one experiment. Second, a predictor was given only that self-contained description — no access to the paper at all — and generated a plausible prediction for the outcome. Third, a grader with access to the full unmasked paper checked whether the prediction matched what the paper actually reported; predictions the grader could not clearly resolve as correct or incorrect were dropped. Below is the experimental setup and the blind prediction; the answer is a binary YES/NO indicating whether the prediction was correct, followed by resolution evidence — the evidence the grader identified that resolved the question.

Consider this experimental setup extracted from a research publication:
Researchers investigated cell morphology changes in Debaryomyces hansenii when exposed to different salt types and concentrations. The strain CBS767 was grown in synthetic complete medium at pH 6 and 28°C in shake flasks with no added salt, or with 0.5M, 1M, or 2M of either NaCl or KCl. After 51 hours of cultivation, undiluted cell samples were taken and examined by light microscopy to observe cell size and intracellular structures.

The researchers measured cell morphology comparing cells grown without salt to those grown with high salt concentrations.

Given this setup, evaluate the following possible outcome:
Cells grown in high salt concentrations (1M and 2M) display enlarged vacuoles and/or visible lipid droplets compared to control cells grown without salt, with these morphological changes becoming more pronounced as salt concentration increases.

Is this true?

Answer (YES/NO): NO